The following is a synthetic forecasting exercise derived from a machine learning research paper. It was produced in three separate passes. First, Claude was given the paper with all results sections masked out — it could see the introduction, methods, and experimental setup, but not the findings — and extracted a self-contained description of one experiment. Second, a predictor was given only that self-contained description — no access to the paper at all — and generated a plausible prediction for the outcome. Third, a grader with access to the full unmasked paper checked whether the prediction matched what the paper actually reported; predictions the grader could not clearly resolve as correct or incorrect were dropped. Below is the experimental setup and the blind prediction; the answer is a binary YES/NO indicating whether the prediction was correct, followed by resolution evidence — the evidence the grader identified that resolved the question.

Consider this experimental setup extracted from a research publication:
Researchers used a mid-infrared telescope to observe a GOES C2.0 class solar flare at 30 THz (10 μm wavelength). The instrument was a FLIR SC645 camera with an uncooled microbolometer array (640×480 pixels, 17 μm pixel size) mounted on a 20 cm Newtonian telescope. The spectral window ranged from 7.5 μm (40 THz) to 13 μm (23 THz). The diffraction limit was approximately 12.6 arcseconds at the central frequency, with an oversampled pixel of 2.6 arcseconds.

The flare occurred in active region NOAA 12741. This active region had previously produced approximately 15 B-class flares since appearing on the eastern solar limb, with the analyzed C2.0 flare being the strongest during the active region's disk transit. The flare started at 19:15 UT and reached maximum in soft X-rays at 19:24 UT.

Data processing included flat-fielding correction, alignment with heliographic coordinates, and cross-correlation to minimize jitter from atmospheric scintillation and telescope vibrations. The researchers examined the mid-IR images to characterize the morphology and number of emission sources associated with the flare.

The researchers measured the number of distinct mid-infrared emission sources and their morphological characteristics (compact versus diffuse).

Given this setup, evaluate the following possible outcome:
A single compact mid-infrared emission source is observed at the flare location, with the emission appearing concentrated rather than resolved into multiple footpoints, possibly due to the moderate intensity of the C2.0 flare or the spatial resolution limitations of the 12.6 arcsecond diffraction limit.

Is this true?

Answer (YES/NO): NO